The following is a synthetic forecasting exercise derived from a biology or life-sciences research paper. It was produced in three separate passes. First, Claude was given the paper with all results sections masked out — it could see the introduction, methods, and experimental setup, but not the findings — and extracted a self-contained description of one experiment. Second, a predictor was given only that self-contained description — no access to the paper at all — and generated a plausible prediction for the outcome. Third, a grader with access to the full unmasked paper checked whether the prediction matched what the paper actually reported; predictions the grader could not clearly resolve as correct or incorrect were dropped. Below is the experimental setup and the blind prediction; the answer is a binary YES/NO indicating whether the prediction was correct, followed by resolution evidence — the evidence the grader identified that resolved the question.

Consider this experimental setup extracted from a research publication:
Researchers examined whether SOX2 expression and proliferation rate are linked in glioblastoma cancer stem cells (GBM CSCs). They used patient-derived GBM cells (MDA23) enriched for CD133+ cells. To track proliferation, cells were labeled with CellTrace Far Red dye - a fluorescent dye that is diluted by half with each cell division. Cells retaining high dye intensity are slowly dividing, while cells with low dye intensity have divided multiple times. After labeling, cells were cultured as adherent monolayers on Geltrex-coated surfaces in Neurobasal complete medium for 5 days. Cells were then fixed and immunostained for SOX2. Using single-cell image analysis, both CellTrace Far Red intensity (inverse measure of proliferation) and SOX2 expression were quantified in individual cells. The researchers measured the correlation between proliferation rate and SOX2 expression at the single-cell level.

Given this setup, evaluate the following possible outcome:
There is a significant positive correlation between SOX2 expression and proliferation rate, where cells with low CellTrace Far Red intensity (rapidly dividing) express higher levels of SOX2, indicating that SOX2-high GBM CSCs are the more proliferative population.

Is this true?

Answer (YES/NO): YES